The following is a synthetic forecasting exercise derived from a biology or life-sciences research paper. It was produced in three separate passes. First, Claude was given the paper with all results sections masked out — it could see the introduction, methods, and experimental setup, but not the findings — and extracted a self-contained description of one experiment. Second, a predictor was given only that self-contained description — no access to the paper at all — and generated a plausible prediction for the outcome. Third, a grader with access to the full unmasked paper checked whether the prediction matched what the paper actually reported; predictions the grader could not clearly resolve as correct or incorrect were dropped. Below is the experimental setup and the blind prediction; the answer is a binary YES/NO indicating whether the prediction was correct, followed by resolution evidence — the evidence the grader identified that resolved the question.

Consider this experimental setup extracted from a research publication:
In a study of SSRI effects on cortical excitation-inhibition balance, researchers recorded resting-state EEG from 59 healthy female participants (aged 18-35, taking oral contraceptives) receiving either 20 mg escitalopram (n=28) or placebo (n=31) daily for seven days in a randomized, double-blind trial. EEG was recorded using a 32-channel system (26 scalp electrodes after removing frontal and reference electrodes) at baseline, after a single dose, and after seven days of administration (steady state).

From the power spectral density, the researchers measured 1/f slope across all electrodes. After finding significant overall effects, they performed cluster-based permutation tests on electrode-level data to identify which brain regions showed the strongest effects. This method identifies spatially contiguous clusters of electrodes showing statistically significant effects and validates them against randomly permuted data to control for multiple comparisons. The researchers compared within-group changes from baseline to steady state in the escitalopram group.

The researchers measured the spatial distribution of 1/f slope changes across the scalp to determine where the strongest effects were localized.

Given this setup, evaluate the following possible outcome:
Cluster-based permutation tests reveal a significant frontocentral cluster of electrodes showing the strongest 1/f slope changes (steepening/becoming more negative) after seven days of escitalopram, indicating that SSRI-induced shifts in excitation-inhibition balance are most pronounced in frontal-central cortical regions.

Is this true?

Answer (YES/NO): NO